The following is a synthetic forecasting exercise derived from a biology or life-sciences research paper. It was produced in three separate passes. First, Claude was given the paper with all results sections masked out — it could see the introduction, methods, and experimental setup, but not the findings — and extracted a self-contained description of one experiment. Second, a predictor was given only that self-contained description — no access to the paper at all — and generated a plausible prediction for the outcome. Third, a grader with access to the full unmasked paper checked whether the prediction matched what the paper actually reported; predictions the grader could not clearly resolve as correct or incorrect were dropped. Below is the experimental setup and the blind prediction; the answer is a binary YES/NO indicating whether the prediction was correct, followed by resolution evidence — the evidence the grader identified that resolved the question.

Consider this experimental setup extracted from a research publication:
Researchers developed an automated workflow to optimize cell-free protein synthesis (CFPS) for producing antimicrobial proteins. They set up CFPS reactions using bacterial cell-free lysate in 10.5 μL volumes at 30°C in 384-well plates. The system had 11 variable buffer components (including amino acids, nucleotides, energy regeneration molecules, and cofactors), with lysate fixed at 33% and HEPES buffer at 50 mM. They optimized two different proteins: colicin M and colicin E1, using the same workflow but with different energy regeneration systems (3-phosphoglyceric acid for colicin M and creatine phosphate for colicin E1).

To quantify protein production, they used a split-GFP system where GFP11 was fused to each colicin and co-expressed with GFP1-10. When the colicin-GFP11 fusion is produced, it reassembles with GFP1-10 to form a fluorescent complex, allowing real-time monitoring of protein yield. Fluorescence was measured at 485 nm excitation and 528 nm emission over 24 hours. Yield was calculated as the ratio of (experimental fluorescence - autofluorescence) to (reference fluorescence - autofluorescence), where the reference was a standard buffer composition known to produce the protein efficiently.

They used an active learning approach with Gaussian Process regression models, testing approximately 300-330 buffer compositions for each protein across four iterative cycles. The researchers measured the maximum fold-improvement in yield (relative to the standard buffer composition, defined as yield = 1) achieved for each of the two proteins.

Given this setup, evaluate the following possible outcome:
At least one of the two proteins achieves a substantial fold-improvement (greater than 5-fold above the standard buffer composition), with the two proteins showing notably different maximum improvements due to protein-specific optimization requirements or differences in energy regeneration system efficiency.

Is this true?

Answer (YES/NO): YES